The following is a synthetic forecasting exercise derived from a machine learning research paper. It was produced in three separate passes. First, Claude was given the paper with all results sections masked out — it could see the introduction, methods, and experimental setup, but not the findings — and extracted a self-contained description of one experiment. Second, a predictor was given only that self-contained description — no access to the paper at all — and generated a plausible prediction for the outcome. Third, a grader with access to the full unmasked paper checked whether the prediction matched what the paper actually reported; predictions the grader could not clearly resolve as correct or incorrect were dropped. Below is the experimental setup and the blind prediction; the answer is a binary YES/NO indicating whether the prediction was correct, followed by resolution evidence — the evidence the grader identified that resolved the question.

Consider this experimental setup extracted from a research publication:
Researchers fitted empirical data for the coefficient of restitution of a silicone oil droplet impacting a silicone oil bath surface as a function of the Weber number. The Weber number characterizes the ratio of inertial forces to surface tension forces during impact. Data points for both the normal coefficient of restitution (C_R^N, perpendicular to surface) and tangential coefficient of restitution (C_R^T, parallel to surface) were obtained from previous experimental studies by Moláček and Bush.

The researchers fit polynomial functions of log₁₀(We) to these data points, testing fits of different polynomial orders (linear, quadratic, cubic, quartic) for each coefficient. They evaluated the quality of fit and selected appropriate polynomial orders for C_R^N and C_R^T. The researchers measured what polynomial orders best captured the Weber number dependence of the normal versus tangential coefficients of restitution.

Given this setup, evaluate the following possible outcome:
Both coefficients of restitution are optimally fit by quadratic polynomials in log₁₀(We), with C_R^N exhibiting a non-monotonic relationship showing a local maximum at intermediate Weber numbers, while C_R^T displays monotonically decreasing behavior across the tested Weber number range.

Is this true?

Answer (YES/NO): NO